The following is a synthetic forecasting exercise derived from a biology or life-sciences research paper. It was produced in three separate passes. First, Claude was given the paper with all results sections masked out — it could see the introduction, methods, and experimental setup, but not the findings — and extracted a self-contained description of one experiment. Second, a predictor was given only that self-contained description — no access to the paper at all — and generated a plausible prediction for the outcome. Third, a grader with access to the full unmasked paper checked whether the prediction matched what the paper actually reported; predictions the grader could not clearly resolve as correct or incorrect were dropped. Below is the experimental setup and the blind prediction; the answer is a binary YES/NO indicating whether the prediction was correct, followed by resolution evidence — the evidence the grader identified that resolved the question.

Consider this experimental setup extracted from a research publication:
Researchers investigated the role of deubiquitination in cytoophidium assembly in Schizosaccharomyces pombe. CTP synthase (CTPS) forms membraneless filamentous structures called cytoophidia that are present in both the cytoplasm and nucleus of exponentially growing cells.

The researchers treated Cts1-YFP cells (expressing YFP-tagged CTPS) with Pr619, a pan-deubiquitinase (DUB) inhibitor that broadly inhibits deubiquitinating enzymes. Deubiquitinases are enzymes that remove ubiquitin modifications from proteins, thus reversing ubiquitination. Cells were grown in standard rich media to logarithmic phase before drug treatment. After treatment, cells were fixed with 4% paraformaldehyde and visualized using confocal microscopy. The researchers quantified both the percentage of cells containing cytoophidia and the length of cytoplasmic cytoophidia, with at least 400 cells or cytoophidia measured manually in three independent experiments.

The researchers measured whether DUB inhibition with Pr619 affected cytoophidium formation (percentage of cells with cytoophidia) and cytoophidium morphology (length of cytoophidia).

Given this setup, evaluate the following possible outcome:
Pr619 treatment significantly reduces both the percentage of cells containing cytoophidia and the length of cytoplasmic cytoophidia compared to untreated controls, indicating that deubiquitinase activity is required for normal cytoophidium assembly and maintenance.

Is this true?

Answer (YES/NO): NO